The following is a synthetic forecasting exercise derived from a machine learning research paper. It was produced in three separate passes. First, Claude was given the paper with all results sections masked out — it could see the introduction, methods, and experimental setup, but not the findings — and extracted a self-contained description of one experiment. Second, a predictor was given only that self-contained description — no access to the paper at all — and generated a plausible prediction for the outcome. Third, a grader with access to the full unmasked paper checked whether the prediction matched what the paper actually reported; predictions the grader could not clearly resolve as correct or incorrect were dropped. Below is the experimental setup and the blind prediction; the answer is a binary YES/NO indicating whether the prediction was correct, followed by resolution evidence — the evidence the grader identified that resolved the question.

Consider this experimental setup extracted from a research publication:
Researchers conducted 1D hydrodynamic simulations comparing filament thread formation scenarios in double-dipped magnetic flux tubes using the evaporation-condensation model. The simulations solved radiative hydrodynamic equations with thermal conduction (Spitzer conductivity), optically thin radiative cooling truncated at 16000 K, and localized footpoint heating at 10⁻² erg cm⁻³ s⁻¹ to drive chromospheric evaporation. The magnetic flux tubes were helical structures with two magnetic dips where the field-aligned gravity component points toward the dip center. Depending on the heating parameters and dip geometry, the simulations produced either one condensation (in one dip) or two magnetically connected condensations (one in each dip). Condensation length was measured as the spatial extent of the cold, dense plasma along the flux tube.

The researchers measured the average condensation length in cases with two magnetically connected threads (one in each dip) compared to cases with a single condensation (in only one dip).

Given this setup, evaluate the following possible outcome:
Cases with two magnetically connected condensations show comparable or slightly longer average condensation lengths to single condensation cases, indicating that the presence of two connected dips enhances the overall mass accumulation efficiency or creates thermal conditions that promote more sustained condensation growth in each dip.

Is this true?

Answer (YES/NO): NO